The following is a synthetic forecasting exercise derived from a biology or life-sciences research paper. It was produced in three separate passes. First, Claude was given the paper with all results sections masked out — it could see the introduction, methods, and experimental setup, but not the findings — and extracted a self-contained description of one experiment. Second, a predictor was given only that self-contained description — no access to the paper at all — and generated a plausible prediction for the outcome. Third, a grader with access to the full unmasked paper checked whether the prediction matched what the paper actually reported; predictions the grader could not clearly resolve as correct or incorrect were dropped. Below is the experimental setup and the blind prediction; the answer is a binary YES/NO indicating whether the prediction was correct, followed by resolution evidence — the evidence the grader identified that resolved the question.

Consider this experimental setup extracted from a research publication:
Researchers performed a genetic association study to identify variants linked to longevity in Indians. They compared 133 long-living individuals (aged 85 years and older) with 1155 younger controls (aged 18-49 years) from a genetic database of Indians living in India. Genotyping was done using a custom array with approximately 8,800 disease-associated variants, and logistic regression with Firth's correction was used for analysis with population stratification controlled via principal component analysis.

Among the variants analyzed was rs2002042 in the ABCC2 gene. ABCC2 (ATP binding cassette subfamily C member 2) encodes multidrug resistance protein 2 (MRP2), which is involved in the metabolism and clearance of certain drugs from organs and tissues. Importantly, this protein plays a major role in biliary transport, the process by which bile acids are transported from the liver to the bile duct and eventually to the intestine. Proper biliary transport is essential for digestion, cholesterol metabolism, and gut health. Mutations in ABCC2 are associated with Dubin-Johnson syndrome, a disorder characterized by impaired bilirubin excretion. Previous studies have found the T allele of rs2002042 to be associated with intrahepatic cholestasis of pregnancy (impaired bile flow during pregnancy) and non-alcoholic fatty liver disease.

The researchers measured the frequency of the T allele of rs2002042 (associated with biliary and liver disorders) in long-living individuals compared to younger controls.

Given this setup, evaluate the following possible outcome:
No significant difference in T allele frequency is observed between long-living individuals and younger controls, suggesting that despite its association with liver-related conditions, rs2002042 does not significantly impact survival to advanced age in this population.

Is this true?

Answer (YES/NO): NO